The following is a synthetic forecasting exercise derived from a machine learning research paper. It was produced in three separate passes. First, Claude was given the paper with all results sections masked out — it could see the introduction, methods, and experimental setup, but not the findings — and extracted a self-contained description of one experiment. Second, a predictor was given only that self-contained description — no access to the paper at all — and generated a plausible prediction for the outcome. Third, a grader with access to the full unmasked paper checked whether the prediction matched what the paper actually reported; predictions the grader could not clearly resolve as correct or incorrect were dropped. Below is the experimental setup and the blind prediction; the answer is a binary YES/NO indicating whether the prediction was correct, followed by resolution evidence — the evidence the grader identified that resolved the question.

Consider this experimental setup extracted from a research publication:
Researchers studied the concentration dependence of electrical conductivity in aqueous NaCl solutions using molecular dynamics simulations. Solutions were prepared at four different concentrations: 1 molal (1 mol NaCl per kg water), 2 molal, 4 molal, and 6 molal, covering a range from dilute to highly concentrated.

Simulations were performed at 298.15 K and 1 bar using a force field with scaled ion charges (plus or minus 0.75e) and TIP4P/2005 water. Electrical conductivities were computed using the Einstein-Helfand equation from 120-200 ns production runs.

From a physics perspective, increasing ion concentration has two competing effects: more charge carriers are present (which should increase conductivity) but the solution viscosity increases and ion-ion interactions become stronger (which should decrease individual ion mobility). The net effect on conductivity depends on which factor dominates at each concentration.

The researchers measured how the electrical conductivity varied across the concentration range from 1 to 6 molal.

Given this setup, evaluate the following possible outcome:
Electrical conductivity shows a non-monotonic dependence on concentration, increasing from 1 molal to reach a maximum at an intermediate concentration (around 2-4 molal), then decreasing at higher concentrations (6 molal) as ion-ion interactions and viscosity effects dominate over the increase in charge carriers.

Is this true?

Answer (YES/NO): NO